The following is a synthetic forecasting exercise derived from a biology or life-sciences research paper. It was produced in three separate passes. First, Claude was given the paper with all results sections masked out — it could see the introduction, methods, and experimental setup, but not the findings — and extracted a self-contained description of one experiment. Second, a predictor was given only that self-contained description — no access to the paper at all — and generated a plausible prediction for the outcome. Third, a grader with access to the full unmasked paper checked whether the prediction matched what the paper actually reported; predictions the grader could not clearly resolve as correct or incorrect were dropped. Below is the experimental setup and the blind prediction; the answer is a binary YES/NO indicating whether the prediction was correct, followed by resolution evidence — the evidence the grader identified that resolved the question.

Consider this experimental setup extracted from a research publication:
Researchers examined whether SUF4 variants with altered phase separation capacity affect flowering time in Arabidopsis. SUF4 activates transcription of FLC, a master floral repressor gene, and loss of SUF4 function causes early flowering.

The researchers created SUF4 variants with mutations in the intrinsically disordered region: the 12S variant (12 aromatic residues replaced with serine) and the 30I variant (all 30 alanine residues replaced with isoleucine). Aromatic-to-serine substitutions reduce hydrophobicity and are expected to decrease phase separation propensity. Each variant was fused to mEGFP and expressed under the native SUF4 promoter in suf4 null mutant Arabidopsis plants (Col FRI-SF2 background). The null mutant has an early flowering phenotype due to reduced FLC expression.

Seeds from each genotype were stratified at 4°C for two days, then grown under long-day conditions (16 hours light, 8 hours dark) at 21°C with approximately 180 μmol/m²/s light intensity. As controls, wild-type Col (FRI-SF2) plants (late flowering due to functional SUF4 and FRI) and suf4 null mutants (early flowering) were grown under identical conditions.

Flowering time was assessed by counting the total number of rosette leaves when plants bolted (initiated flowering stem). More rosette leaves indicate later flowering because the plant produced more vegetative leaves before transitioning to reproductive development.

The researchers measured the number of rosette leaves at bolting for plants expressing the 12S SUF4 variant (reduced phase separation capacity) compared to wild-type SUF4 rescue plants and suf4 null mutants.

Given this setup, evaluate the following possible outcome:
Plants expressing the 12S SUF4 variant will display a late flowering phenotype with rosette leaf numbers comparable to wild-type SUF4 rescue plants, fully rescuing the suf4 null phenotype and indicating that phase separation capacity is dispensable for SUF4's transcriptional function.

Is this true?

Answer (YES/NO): NO